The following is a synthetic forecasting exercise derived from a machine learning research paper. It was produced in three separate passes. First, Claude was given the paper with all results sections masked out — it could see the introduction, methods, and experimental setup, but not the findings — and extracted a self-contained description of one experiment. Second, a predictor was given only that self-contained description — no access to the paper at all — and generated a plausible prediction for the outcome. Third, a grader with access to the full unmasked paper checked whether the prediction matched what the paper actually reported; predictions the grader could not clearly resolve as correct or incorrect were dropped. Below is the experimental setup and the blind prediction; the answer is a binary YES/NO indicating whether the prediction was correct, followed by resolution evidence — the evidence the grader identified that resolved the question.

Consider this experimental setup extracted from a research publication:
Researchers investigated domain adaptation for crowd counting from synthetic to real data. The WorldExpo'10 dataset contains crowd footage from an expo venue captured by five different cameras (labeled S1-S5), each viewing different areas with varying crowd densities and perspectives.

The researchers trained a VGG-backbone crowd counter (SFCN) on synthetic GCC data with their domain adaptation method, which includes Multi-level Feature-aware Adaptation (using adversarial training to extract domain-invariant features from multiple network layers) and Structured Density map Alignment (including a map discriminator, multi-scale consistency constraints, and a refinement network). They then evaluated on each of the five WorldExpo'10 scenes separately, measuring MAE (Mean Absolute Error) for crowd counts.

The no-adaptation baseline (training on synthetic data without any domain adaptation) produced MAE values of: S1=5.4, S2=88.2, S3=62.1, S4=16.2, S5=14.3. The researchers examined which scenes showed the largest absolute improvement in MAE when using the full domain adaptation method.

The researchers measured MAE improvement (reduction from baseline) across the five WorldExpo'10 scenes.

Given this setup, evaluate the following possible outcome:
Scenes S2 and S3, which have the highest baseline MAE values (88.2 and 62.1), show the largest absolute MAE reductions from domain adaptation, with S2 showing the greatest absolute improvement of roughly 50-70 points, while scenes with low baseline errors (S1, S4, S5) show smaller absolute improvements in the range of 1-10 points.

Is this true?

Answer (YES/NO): NO